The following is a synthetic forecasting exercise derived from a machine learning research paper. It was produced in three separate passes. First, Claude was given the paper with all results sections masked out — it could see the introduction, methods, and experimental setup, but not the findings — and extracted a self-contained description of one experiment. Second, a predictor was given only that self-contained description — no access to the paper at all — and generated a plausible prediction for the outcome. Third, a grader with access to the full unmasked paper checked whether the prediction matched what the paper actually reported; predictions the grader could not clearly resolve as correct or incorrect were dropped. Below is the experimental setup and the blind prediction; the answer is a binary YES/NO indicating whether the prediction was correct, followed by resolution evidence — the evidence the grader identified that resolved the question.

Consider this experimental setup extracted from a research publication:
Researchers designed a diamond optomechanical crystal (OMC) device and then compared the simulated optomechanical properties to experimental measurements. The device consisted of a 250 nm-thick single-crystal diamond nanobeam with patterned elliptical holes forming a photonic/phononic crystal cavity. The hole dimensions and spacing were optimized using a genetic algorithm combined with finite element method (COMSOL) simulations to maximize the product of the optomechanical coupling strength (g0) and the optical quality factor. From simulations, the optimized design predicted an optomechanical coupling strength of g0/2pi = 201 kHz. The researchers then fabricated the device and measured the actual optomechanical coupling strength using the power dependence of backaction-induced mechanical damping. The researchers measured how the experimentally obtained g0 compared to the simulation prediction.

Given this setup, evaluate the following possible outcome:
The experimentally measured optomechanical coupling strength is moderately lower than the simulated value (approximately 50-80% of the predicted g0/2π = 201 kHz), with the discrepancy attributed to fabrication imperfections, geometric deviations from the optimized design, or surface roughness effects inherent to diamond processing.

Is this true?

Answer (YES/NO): NO